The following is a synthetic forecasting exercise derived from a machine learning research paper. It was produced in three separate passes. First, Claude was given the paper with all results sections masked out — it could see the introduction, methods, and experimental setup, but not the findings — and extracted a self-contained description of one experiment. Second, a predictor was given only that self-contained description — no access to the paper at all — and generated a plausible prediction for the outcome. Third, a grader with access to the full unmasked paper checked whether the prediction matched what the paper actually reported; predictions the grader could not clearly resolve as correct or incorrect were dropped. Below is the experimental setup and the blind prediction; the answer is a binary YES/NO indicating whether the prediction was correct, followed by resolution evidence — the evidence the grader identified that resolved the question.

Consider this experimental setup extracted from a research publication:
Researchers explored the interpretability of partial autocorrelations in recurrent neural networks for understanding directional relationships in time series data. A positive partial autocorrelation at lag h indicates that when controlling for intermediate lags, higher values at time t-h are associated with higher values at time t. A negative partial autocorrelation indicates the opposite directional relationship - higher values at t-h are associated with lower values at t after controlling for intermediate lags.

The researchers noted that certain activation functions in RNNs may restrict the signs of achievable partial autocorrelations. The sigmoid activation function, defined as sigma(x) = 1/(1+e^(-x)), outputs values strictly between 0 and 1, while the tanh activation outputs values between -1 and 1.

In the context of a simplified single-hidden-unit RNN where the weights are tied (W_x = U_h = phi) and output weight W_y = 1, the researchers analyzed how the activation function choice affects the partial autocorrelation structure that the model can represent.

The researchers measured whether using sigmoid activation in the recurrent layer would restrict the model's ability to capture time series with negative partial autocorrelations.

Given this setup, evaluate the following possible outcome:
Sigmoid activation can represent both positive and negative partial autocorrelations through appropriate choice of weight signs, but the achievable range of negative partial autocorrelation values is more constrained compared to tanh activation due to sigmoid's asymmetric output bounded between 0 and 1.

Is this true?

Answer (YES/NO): NO